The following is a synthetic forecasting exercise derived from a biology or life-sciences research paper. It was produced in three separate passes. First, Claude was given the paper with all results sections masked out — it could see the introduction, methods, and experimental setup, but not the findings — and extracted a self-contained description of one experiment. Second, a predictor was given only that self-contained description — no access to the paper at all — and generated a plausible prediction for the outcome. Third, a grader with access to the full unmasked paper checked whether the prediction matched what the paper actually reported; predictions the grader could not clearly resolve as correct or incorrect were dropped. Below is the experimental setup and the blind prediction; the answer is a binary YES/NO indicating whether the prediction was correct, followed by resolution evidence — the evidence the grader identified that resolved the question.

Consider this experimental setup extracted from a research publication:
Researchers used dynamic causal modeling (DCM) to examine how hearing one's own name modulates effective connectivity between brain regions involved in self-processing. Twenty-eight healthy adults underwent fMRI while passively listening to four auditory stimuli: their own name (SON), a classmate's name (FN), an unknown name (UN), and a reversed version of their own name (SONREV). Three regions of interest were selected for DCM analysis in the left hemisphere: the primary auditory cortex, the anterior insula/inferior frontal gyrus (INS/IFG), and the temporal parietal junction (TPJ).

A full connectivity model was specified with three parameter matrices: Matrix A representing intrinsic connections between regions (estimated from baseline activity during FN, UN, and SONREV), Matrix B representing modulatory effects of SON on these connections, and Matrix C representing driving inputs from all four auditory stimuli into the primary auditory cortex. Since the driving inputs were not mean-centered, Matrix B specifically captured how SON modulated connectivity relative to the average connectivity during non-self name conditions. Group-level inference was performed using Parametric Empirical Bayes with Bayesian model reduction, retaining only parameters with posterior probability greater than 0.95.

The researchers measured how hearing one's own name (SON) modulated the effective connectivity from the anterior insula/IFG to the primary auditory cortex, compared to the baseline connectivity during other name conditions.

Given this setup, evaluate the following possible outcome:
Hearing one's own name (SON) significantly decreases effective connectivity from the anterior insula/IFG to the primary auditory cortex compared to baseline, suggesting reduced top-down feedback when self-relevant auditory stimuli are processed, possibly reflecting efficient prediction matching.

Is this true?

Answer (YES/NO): NO